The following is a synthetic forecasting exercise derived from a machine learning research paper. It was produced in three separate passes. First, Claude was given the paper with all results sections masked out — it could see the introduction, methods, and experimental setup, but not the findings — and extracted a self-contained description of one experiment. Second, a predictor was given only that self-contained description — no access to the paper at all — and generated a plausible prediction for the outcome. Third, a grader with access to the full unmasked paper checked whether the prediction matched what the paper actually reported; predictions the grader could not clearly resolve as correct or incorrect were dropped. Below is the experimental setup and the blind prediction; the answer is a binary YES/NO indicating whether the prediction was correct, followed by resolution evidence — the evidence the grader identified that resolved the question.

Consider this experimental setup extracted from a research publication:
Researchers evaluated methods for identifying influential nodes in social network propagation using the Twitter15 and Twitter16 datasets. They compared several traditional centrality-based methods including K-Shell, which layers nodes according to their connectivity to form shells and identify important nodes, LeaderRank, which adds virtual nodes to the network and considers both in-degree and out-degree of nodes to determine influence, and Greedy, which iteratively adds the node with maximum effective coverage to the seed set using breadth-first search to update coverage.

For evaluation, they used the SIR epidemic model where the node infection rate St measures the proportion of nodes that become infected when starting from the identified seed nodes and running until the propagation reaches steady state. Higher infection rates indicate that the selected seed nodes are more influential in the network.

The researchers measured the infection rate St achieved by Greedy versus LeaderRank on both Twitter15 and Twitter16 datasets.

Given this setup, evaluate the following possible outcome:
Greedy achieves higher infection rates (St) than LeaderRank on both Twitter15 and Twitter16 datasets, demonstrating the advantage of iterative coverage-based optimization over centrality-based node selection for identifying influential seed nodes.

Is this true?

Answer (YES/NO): NO